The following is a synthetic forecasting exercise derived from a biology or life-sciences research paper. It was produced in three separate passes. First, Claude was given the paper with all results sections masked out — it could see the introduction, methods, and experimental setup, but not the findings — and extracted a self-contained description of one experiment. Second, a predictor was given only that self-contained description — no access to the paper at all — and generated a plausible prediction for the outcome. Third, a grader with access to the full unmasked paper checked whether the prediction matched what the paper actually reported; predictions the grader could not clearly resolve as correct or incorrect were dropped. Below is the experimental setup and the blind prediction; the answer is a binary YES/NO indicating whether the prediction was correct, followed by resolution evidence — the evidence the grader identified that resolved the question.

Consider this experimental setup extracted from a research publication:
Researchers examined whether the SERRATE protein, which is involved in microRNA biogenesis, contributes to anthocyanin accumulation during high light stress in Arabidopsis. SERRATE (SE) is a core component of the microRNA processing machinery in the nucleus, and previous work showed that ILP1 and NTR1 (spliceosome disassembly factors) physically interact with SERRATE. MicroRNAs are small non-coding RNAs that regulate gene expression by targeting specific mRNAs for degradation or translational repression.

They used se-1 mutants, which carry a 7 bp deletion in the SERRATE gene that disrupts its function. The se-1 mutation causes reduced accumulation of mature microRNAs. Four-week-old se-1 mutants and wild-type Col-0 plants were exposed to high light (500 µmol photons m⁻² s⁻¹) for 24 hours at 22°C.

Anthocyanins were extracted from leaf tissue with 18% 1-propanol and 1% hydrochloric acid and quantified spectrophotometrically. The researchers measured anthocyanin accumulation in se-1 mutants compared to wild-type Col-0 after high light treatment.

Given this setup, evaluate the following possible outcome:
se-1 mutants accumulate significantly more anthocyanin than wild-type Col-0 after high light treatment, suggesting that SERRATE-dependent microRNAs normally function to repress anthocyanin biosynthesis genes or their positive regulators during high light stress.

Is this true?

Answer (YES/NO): NO